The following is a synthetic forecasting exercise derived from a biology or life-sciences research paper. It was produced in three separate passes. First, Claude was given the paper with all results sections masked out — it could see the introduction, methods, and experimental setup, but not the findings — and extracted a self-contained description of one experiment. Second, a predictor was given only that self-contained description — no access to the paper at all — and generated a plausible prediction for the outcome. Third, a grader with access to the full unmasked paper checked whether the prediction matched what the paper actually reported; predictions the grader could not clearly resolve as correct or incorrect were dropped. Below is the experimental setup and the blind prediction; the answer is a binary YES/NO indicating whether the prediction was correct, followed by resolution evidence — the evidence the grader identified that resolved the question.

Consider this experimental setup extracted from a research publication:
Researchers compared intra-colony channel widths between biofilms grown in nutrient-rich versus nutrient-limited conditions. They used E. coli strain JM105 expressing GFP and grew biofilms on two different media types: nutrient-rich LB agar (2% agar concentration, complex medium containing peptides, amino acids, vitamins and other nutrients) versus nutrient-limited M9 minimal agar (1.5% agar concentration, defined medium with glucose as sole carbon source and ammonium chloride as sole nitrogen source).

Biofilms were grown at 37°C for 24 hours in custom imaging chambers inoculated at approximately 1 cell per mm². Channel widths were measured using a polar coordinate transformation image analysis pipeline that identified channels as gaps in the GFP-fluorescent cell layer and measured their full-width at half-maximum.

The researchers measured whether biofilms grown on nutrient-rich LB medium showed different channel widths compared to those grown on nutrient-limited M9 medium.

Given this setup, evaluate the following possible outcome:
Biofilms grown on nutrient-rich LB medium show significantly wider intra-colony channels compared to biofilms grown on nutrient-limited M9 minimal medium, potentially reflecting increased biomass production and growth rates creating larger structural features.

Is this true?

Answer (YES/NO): NO